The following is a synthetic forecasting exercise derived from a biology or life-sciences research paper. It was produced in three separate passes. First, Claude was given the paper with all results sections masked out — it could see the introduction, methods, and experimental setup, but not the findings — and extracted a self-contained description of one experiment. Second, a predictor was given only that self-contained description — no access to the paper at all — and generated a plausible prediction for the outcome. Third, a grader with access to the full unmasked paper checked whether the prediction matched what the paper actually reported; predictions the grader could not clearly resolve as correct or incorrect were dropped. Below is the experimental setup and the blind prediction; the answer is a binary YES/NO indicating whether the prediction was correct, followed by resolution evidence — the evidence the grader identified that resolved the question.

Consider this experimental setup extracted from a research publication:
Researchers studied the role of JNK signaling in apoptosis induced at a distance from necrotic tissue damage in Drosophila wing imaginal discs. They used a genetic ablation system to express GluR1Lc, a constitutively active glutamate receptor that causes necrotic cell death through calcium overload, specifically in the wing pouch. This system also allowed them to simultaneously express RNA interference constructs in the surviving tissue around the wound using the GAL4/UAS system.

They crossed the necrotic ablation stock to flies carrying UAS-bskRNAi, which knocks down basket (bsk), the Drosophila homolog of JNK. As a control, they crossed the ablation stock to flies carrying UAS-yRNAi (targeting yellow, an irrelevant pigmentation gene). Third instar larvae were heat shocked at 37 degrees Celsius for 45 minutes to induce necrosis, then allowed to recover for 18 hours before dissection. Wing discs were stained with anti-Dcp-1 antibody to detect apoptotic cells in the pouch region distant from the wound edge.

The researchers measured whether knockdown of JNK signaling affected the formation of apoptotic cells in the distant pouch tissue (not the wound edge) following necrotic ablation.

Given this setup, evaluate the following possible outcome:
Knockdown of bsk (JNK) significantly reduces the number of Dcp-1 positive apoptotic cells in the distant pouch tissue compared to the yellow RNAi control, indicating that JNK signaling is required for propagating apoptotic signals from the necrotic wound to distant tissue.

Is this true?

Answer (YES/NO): NO